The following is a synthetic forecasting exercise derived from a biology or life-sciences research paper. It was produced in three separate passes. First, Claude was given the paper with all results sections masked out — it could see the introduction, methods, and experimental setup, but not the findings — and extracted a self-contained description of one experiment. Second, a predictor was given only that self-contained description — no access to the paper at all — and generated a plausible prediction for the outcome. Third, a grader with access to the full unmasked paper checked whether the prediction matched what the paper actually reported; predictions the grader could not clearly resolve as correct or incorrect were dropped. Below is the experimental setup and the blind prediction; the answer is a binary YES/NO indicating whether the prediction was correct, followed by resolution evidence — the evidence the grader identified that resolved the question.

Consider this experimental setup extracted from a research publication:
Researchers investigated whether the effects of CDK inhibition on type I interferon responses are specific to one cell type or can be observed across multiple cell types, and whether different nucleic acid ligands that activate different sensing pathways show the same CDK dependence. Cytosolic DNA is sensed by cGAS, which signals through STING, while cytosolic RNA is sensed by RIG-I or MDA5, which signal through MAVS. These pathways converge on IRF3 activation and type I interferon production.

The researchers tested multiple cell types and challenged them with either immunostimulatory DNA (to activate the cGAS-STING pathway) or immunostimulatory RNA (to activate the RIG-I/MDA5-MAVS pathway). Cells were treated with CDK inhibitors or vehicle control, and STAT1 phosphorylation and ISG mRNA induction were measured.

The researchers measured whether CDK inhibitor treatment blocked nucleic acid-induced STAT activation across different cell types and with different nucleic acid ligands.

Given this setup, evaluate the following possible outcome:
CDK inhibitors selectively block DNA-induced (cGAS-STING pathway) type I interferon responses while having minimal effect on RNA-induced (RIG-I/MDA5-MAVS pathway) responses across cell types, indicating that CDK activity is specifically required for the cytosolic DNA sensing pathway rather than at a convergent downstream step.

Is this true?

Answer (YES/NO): NO